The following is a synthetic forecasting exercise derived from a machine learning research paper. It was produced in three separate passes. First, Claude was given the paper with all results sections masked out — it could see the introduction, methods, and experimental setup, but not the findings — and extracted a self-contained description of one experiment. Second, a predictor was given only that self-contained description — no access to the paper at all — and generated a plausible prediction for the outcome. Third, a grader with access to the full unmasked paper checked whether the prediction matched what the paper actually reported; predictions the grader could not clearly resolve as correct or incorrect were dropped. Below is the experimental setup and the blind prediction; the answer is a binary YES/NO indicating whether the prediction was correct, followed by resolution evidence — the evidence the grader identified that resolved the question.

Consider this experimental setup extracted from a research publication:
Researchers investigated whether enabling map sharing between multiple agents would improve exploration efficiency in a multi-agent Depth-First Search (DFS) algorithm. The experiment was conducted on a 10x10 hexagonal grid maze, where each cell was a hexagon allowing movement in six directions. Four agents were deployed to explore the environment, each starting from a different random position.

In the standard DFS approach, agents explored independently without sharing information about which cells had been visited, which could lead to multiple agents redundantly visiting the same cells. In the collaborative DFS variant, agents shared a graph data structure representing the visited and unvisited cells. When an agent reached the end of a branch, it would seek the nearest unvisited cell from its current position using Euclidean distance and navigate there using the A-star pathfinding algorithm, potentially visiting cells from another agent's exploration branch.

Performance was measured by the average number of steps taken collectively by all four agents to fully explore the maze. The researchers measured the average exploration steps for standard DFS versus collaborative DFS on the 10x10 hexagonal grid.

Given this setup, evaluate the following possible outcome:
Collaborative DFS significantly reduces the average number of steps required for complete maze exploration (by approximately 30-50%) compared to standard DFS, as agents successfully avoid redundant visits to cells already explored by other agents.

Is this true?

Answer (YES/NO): NO